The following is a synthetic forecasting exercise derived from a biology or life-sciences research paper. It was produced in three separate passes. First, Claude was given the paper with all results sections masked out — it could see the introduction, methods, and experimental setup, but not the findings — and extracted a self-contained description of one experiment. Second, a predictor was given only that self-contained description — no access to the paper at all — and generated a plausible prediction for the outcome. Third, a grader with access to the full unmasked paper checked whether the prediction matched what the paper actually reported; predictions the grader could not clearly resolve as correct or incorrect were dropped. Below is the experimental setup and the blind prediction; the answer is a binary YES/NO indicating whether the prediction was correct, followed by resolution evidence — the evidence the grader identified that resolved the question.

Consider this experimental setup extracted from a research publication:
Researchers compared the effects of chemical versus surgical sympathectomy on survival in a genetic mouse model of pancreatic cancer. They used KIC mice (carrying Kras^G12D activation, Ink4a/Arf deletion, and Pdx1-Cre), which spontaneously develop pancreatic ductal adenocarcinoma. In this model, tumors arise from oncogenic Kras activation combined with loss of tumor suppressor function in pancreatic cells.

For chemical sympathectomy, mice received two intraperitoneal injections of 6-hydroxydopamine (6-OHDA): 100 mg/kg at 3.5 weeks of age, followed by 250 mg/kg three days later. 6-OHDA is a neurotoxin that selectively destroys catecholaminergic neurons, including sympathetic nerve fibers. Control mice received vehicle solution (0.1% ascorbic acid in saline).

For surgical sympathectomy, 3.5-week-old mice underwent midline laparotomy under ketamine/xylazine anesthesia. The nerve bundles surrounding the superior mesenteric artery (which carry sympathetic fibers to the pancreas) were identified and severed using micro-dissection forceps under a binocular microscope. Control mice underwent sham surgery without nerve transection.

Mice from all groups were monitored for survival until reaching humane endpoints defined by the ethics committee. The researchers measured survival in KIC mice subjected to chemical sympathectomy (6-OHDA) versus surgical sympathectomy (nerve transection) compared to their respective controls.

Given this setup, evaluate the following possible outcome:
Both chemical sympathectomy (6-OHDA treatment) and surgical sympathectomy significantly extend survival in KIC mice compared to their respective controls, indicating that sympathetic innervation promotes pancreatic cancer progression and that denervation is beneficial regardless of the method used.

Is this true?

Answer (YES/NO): NO